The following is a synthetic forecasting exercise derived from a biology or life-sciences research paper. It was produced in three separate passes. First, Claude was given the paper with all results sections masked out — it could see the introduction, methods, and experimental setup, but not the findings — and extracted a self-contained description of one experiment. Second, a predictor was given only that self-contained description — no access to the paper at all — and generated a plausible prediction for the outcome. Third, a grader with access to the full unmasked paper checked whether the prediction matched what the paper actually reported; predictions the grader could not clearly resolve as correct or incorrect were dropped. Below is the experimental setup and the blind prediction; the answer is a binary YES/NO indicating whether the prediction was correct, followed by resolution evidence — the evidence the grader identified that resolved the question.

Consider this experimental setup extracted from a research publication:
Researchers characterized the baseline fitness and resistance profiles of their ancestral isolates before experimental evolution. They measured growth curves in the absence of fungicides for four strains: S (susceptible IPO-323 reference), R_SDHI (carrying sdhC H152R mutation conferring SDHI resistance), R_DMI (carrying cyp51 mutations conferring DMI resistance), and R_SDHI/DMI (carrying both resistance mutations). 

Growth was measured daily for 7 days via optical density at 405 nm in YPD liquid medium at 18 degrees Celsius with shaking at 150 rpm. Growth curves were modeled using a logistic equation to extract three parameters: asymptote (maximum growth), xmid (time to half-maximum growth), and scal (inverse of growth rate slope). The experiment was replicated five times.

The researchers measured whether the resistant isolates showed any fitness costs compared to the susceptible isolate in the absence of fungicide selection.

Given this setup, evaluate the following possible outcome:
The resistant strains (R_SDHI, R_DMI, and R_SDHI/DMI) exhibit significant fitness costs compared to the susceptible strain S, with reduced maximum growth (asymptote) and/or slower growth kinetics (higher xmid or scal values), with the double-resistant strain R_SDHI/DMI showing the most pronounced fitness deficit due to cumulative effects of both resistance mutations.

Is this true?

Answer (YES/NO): NO